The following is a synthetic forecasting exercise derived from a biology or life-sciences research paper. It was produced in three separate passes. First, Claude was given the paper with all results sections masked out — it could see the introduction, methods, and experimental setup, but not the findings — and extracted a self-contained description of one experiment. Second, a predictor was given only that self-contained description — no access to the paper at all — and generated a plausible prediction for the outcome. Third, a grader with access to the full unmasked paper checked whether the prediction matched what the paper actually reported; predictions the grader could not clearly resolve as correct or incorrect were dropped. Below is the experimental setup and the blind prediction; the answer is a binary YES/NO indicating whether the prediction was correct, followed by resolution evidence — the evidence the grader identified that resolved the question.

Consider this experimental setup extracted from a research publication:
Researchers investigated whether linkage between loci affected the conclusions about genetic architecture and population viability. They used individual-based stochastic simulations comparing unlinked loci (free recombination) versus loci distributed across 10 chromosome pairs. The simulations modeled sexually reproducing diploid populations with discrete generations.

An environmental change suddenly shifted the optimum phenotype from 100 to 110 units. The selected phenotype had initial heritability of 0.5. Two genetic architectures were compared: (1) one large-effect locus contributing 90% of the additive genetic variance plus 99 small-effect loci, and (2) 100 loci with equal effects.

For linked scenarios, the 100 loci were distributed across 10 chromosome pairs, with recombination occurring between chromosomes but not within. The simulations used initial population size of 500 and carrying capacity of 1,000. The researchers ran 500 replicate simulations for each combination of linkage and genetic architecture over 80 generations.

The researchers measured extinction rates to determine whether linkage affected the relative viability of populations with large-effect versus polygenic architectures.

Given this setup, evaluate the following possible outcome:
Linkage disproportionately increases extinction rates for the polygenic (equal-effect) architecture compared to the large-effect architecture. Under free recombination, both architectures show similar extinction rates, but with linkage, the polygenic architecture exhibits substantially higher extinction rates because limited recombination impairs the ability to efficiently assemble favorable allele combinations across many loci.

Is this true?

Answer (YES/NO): NO